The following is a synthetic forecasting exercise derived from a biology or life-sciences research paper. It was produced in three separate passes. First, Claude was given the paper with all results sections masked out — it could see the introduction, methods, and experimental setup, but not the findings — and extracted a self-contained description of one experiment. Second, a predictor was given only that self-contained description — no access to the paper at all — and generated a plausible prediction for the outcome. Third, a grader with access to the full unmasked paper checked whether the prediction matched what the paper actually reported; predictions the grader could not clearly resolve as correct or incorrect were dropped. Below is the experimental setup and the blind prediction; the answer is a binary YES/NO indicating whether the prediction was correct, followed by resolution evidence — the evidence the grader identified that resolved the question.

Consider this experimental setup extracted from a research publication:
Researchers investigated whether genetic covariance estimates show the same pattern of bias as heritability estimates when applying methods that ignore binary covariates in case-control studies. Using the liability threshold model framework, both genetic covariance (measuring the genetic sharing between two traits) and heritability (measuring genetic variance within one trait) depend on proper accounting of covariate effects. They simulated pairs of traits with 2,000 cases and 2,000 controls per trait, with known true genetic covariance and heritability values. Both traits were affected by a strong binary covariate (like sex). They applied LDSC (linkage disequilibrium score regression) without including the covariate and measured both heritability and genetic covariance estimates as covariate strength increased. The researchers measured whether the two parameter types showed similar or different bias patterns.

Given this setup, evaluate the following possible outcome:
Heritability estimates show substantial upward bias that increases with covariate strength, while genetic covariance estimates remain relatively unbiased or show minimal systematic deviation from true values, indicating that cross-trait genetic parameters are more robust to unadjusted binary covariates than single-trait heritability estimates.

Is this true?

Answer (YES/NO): NO